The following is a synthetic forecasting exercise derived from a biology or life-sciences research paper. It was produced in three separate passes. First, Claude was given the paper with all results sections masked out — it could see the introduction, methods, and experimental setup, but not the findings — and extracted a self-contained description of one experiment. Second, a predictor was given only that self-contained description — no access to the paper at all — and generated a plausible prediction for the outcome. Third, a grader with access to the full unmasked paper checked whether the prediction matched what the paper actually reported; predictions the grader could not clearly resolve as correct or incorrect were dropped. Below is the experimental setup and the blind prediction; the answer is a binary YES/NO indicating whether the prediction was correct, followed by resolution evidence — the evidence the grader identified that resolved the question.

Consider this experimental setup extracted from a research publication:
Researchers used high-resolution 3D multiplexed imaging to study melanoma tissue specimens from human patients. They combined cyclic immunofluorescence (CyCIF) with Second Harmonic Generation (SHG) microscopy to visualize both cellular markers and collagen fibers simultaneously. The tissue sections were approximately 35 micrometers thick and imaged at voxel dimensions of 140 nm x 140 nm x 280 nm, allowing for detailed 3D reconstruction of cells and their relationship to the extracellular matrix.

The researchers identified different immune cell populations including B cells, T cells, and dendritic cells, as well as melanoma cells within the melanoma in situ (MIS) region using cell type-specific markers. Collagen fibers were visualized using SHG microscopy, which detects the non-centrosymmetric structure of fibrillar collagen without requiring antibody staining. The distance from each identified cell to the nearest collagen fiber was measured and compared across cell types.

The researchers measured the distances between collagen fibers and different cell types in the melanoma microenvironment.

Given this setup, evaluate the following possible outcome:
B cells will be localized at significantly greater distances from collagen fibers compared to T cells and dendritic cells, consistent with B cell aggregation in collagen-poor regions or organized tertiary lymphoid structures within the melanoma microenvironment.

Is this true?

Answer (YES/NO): NO